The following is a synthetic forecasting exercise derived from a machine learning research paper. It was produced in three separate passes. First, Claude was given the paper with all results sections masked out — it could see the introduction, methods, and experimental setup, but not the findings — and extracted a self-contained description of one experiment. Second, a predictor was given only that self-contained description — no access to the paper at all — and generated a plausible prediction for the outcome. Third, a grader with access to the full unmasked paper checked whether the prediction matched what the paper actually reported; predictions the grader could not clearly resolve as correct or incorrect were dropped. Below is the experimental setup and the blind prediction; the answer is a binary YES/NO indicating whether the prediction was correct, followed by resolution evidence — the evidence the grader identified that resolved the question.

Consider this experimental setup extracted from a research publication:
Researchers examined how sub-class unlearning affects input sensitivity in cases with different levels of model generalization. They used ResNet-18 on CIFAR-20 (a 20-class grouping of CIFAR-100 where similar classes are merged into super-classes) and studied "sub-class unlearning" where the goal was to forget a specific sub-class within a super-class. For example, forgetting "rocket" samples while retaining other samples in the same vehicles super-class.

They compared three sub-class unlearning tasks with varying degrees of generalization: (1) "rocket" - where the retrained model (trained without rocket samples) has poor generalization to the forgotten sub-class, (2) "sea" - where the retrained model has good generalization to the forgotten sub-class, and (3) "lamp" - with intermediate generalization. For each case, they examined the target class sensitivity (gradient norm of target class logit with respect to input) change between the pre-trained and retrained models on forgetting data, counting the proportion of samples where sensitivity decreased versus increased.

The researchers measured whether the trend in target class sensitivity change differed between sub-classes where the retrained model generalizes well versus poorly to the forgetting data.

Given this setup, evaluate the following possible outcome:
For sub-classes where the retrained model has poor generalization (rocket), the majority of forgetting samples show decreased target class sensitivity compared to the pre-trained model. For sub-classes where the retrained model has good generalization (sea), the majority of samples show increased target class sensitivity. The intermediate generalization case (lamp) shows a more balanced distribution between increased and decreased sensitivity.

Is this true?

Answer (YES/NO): NO